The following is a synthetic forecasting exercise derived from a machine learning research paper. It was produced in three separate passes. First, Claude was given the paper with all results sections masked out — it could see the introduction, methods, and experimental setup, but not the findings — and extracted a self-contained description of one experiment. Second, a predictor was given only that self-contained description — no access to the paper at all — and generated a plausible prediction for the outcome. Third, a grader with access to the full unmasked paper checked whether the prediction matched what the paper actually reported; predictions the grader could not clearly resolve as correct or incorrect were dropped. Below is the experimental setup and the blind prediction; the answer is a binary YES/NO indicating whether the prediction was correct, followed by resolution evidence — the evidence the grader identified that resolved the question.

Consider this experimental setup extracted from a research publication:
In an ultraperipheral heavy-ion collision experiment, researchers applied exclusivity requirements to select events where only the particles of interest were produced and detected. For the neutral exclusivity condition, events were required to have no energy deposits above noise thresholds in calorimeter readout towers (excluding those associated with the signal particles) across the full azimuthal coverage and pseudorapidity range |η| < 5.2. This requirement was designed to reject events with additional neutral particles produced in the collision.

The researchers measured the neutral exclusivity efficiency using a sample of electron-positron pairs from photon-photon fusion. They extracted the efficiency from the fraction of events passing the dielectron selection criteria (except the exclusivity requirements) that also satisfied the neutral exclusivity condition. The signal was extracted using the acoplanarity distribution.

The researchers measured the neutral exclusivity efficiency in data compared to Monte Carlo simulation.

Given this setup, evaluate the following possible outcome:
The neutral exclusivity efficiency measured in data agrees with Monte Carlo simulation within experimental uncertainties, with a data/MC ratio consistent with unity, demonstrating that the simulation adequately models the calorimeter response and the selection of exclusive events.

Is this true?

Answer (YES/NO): NO